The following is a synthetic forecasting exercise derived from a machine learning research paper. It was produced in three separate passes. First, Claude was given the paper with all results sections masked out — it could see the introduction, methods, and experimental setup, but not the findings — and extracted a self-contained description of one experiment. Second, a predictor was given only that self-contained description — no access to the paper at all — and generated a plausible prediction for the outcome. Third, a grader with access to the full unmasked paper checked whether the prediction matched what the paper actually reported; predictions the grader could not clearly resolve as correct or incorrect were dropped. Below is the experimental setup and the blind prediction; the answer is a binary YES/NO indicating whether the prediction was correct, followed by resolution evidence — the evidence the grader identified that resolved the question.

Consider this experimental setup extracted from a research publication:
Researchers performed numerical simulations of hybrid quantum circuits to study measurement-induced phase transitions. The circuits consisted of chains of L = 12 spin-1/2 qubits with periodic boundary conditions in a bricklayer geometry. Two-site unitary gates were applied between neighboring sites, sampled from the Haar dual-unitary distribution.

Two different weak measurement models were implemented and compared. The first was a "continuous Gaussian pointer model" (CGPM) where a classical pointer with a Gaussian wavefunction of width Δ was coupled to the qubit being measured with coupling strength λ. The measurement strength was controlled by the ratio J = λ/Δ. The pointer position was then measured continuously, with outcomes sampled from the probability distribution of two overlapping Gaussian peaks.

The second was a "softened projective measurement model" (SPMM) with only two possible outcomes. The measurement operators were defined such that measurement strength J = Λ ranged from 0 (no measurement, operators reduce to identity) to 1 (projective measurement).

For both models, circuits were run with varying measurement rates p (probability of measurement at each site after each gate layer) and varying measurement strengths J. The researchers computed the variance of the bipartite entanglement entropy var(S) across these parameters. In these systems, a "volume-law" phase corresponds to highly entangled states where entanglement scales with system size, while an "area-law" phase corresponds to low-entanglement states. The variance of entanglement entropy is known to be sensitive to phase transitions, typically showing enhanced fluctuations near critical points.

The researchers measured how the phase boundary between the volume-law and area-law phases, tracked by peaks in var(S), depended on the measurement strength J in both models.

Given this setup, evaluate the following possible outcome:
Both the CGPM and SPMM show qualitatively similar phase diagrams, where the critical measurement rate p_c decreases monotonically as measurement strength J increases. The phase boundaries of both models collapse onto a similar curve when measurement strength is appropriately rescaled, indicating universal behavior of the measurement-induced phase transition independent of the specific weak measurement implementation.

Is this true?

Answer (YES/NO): NO